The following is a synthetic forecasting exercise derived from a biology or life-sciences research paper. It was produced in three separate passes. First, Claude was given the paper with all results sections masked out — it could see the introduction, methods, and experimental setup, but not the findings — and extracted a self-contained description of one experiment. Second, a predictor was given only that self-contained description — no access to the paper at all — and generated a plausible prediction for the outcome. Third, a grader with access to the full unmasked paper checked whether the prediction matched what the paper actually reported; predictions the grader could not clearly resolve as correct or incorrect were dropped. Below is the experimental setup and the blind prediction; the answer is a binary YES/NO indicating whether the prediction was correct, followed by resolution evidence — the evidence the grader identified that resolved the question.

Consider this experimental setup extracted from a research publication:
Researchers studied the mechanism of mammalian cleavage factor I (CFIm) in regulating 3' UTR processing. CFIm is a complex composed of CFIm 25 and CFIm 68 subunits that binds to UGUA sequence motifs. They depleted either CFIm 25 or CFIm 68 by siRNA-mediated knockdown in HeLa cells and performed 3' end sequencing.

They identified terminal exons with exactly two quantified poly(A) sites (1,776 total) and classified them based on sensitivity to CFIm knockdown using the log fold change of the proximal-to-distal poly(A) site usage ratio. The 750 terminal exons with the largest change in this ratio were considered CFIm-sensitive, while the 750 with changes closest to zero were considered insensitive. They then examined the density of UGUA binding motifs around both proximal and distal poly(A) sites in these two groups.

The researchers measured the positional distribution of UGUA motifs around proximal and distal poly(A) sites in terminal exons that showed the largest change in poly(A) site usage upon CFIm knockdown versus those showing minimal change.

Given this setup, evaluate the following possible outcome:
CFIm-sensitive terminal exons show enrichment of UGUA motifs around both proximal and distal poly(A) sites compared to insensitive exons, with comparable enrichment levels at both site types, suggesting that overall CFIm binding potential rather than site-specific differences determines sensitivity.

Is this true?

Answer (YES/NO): NO